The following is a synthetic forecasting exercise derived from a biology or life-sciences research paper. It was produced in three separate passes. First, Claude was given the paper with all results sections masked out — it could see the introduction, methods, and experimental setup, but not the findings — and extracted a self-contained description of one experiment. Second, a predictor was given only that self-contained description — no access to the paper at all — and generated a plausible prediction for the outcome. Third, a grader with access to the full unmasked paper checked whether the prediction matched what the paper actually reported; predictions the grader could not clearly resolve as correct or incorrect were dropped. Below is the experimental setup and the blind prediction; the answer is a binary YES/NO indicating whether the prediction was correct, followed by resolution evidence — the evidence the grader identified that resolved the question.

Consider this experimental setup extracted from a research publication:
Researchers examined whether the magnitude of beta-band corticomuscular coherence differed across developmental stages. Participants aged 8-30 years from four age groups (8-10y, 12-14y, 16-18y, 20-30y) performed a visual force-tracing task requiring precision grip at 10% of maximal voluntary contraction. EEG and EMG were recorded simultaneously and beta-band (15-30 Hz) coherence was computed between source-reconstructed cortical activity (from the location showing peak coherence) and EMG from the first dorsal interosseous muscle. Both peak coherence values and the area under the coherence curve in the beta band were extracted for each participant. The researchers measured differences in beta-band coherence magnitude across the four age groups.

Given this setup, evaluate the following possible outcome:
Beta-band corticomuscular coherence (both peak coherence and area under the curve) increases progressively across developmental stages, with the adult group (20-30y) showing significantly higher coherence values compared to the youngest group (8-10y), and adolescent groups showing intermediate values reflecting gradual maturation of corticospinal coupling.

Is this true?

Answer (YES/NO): NO